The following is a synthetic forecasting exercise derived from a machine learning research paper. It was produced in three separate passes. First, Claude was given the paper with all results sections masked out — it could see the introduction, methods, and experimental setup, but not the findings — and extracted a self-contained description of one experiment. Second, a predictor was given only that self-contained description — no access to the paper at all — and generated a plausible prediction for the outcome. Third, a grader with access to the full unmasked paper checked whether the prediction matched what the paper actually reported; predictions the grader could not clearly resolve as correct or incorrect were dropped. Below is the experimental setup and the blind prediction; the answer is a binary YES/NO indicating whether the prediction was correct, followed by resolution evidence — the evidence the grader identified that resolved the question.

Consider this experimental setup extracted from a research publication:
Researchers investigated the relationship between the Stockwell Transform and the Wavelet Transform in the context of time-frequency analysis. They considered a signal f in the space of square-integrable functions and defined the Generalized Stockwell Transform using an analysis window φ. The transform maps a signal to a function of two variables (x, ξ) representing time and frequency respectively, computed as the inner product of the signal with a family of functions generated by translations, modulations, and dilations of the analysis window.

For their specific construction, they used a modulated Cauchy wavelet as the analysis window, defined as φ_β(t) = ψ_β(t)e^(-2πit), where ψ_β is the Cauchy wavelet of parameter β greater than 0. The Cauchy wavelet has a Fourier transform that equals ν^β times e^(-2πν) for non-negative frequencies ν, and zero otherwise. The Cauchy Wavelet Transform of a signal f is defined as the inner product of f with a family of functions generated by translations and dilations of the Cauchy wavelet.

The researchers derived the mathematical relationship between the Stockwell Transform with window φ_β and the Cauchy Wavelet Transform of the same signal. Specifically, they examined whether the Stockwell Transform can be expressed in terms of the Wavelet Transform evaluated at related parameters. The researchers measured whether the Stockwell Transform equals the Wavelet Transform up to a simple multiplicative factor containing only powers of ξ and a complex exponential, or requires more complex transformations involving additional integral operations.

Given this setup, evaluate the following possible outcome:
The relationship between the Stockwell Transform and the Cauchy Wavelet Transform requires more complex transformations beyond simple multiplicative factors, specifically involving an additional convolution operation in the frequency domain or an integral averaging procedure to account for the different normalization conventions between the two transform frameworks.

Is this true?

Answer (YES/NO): NO